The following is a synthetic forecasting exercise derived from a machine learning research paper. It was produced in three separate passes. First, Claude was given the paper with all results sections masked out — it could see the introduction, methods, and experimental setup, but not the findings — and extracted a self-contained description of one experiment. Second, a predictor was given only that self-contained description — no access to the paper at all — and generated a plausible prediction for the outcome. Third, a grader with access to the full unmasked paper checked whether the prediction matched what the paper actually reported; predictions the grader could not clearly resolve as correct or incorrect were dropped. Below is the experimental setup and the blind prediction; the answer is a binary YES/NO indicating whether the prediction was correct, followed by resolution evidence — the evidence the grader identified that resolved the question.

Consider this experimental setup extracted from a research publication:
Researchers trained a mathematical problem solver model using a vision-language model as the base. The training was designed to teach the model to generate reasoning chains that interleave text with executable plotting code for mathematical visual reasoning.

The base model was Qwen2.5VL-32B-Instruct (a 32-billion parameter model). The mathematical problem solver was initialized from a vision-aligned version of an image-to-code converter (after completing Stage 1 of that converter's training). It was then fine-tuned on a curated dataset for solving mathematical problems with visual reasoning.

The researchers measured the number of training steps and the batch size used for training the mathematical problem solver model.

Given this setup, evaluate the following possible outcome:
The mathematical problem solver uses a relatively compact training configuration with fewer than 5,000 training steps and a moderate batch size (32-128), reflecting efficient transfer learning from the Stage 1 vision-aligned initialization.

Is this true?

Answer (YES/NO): NO